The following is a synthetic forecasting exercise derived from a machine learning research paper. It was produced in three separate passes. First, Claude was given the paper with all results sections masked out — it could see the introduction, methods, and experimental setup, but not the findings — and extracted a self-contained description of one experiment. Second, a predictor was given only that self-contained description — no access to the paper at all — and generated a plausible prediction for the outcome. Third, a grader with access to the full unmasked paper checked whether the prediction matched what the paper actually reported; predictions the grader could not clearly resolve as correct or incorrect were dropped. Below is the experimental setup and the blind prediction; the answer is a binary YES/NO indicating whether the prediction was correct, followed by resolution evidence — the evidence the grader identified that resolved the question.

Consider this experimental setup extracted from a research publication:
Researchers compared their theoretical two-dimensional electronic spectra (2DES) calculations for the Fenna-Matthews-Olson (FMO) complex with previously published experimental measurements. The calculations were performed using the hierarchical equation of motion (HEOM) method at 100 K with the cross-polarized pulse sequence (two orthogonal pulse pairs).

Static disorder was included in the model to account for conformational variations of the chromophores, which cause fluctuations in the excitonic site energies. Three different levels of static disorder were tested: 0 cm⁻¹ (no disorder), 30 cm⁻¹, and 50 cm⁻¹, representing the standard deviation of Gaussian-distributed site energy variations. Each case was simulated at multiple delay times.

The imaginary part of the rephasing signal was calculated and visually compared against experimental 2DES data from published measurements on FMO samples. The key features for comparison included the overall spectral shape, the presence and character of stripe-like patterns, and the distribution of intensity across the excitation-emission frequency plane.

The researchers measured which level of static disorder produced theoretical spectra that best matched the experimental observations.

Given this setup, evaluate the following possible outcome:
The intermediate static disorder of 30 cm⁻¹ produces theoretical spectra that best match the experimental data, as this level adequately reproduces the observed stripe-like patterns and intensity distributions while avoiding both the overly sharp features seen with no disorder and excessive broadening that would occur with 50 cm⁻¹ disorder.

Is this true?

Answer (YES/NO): NO